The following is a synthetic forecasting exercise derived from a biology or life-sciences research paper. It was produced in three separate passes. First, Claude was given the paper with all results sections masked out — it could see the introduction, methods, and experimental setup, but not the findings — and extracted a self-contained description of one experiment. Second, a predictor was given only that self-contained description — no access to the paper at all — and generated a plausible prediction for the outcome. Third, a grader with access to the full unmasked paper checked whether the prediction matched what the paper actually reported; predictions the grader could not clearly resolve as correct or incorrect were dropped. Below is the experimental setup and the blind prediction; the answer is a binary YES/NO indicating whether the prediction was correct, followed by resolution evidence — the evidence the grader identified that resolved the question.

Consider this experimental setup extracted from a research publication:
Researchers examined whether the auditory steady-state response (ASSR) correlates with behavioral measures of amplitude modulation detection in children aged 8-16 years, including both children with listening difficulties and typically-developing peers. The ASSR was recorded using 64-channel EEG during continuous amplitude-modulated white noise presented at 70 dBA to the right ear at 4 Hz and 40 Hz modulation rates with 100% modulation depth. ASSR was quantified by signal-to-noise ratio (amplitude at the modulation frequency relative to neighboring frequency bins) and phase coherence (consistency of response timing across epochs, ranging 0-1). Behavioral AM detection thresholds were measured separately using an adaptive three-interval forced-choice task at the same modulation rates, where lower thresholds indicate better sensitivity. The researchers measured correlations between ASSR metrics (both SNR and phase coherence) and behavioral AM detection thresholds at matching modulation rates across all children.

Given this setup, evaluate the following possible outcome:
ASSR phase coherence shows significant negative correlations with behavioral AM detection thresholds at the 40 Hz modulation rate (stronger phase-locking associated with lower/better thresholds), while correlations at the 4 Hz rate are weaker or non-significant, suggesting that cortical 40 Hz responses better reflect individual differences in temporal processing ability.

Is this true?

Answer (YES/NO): NO